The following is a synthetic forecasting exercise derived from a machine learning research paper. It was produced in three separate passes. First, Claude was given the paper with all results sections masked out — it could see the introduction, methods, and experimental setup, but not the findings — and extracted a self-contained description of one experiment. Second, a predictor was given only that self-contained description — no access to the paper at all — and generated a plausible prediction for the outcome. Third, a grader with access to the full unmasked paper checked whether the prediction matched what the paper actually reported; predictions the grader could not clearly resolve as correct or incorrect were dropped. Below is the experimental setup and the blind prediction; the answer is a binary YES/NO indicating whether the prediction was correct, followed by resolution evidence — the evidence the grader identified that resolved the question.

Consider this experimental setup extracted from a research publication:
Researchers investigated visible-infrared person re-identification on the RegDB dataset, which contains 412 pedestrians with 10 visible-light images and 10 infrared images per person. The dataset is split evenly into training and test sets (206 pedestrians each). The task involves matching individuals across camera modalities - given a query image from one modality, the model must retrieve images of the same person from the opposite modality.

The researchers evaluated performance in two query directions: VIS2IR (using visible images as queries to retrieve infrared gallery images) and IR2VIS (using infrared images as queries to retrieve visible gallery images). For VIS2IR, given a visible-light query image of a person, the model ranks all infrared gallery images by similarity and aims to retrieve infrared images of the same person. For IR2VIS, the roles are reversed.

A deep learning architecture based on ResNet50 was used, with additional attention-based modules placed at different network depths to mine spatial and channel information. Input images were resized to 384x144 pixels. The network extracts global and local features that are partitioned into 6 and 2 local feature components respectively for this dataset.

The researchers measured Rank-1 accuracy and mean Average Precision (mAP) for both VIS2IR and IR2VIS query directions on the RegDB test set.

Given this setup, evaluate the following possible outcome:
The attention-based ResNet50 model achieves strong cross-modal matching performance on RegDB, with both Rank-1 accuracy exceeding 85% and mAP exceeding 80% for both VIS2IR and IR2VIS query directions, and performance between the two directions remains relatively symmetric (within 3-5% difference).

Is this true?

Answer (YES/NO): YES